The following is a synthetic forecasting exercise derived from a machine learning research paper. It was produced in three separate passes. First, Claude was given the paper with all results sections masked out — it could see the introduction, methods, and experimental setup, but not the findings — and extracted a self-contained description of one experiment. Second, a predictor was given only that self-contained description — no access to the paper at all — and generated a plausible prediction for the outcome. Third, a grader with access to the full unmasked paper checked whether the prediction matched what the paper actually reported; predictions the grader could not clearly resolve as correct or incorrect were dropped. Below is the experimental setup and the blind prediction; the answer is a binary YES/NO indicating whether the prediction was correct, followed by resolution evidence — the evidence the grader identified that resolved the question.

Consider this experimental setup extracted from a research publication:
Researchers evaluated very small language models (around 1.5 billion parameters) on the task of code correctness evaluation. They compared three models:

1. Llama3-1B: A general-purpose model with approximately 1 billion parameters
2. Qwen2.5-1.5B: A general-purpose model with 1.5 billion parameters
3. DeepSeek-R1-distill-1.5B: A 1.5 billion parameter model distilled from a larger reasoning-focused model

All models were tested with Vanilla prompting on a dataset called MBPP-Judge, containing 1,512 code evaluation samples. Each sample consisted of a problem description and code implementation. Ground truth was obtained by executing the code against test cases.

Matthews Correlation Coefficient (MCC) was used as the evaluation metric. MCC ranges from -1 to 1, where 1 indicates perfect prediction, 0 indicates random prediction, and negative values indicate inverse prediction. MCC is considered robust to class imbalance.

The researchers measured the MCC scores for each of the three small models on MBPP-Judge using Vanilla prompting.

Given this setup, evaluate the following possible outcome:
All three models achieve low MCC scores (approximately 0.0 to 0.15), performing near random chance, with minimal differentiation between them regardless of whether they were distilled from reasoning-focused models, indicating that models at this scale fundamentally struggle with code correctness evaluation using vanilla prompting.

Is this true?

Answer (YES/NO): NO